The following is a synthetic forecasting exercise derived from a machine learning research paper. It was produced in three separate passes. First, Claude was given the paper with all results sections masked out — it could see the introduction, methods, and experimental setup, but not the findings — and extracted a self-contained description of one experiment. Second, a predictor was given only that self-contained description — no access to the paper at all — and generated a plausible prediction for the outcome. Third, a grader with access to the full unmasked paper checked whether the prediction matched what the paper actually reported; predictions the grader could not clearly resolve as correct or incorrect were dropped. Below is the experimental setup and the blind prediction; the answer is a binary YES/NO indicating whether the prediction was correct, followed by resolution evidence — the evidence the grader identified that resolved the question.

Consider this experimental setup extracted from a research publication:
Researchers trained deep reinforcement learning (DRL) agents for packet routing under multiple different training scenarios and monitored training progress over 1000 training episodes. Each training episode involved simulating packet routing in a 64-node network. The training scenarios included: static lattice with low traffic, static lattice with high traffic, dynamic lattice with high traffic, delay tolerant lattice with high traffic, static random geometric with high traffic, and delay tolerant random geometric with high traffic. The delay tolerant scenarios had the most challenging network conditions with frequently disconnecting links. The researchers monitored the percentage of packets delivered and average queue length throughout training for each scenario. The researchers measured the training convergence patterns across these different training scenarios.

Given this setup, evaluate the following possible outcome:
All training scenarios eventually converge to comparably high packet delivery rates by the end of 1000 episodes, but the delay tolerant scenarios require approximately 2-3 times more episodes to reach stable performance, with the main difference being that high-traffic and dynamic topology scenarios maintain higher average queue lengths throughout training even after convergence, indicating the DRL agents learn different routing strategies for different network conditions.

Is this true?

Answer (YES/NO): NO